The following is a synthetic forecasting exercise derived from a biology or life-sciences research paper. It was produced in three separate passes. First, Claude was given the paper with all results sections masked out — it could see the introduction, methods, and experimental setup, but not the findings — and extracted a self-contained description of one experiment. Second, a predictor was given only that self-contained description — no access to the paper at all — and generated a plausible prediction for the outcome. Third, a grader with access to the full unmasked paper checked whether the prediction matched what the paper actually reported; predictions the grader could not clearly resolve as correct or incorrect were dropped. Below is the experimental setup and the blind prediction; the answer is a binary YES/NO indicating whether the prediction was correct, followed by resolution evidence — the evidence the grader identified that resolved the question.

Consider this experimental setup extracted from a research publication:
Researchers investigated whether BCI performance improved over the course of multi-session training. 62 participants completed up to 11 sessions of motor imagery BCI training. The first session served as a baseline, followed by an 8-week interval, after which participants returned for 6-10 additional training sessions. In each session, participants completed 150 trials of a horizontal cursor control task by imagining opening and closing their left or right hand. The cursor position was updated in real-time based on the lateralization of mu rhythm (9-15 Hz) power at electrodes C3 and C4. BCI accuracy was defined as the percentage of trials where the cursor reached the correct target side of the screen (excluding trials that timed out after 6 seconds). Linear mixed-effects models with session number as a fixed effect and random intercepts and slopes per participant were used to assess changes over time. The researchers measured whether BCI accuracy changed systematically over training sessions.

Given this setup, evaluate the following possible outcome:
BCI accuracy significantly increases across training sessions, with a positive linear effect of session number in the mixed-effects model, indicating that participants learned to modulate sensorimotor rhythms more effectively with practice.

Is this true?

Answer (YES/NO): YES